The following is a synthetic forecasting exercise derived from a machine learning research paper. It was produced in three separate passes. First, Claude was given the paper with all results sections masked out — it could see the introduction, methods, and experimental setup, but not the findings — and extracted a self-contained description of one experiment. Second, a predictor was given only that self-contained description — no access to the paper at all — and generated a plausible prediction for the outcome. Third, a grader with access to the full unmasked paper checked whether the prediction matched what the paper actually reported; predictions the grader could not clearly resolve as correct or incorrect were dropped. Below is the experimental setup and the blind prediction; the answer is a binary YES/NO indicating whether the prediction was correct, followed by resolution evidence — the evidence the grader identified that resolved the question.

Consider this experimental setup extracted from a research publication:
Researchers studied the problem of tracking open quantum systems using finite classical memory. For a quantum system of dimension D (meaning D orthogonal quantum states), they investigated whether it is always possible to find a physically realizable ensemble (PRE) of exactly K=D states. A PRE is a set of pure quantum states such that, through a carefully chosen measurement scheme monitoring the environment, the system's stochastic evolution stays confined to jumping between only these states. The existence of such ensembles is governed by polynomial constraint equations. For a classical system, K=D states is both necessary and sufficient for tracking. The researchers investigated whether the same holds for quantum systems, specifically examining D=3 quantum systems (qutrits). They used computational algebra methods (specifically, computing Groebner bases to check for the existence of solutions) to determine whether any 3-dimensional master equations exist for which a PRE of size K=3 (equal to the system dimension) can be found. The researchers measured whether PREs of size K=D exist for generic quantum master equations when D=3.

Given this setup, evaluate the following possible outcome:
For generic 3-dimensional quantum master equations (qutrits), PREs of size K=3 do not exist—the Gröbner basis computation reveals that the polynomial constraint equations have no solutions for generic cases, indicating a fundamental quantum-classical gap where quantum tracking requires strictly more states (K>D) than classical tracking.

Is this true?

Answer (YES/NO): YES